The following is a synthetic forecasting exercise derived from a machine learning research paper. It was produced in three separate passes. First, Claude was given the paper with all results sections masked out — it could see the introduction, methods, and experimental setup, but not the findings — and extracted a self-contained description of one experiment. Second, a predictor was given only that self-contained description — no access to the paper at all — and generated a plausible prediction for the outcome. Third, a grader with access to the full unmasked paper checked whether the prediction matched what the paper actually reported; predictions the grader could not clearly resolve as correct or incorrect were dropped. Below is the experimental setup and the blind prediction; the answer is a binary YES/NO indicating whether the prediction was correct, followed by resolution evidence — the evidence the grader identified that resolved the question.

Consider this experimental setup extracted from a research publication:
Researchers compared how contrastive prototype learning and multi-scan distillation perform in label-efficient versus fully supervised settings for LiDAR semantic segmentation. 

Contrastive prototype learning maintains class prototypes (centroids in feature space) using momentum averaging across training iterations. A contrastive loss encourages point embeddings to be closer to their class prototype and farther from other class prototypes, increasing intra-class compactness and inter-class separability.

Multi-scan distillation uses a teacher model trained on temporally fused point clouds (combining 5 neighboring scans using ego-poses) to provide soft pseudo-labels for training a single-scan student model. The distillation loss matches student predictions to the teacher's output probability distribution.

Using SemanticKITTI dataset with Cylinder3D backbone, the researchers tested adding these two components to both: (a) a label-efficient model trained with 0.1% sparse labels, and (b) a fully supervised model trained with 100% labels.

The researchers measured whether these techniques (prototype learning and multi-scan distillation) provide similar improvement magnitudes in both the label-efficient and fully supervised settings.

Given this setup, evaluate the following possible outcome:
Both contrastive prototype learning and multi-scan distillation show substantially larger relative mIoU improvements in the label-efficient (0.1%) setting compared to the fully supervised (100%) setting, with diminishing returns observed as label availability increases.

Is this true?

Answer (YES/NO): YES